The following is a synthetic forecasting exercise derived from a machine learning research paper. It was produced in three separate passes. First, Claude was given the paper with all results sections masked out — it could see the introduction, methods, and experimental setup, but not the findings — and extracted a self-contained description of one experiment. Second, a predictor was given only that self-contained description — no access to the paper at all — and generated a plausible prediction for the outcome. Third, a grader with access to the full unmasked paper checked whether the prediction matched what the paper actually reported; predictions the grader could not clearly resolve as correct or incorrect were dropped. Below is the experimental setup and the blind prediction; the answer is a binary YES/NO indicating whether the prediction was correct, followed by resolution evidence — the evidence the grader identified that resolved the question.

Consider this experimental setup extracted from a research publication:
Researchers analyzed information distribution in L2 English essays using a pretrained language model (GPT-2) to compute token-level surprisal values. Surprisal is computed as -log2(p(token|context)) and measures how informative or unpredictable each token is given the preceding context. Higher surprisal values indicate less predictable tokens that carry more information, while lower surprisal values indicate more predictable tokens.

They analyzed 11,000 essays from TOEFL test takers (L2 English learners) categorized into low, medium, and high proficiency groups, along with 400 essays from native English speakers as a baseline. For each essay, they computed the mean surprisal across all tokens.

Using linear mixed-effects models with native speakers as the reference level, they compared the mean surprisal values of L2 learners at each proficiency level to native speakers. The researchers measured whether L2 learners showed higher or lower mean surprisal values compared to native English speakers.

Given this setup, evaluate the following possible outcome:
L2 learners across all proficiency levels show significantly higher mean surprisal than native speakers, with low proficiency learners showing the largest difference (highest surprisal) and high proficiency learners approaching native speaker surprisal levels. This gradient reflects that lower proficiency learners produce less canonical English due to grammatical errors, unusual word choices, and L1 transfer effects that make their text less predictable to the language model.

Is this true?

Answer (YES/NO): NO